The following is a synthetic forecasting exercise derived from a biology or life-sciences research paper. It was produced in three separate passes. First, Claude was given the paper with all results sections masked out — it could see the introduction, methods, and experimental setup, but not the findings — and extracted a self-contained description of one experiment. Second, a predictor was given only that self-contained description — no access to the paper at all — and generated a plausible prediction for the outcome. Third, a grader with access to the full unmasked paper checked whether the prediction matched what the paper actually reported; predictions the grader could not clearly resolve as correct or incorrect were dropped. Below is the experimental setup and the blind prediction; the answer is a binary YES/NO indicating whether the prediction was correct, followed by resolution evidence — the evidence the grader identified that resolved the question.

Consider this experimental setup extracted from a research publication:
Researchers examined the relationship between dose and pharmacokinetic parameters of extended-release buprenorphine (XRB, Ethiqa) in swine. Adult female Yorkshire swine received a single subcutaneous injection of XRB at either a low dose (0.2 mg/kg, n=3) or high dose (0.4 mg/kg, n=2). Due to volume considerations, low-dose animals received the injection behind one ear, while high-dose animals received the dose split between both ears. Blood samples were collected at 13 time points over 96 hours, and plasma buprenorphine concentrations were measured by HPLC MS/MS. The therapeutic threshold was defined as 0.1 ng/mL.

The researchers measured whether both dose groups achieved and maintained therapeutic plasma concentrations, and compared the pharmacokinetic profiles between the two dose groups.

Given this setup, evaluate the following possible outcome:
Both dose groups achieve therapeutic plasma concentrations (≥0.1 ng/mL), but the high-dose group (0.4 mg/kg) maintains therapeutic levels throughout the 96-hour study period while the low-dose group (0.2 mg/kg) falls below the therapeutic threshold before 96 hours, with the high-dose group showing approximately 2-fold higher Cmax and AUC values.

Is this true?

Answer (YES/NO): NO